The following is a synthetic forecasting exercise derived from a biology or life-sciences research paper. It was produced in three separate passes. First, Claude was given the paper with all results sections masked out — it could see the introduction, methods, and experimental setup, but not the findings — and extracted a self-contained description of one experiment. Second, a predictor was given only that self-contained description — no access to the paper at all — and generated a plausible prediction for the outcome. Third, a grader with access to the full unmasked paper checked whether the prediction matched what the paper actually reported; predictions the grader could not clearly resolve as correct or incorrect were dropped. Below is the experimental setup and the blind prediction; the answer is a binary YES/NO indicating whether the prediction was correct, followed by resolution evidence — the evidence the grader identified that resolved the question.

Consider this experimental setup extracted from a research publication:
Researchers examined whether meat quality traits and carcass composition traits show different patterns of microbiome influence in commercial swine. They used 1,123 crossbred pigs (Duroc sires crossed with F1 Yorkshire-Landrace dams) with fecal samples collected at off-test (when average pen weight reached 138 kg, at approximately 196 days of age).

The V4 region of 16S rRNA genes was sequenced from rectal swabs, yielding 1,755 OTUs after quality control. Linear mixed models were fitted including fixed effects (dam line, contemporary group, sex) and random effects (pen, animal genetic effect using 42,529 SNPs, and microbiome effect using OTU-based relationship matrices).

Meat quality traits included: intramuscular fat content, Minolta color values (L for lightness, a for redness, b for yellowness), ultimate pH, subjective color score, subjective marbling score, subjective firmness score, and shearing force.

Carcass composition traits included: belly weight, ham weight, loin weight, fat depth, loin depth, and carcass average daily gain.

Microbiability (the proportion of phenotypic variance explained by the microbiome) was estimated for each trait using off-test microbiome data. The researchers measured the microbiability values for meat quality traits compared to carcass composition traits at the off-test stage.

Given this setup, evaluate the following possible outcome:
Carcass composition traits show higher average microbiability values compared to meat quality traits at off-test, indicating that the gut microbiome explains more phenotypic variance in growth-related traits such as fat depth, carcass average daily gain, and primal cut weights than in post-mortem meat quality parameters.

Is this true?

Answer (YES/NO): YES